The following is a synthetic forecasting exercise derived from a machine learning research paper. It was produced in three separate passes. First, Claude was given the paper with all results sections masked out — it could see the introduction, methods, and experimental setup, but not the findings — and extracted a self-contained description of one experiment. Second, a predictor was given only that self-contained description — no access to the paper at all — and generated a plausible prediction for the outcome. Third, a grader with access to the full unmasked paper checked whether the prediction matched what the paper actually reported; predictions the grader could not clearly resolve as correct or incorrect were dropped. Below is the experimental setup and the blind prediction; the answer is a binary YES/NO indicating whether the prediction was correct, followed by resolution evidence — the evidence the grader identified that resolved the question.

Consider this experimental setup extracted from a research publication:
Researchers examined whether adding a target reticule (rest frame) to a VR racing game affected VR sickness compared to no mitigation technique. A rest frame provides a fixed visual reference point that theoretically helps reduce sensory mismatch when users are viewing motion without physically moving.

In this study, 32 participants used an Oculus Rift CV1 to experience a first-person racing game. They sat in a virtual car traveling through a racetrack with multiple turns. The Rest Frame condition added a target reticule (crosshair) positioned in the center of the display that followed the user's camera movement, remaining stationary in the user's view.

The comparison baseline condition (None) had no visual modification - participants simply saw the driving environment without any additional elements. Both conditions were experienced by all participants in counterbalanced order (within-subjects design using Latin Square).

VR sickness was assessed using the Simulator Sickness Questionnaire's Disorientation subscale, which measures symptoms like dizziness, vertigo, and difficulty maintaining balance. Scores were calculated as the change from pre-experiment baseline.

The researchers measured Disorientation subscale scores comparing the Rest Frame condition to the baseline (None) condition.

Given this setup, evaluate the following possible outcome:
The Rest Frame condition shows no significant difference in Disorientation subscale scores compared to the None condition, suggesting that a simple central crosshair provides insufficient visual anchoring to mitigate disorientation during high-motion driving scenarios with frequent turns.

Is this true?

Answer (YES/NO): YES